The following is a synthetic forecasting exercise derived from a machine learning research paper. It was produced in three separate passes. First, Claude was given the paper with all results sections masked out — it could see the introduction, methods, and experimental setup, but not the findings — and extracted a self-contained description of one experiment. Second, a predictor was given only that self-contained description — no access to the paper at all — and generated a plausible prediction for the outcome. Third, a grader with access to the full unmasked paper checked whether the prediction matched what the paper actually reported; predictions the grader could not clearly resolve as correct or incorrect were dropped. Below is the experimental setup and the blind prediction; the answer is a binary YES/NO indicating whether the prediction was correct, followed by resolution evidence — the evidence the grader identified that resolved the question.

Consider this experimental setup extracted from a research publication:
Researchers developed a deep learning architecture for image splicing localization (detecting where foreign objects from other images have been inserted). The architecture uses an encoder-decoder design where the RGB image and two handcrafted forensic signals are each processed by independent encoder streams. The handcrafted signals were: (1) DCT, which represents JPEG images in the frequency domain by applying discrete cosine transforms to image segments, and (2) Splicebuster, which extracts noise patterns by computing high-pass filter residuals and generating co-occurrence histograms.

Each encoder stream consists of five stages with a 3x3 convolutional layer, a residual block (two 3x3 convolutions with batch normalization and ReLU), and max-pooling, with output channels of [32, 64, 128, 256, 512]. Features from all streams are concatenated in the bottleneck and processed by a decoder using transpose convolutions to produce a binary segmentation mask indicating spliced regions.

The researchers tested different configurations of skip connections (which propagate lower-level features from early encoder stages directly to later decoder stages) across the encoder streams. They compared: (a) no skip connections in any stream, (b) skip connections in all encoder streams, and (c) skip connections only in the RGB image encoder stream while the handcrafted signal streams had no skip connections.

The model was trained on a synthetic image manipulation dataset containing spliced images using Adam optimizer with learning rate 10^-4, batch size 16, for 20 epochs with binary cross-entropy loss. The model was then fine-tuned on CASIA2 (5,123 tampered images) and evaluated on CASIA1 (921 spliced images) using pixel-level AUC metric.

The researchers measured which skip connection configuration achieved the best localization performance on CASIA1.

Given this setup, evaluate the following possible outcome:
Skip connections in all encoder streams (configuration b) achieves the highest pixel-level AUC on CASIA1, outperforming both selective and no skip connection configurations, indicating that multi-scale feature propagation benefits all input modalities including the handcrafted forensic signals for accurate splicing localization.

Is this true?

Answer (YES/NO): NO